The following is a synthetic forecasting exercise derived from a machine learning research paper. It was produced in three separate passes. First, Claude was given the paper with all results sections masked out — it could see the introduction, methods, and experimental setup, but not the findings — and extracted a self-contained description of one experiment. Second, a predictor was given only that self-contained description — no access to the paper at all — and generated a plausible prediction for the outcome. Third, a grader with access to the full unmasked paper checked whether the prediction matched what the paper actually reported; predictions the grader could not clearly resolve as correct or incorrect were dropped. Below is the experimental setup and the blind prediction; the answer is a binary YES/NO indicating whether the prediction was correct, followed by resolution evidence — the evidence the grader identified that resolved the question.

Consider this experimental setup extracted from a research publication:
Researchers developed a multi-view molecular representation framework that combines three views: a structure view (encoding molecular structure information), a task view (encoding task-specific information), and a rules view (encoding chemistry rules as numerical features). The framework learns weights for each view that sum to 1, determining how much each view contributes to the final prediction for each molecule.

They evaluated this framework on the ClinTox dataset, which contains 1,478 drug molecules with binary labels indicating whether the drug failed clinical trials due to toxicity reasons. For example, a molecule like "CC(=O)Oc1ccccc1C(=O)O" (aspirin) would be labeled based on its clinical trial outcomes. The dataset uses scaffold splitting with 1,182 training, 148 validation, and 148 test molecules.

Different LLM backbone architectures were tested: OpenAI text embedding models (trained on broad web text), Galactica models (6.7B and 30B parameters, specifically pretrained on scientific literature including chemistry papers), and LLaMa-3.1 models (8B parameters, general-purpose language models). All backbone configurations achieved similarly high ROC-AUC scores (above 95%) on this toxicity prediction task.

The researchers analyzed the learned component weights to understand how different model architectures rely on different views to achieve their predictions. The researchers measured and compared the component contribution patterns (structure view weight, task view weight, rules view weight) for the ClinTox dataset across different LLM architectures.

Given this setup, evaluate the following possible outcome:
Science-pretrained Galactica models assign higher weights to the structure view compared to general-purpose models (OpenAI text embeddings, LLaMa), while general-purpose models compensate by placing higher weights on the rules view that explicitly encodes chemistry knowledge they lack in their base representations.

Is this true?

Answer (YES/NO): NO